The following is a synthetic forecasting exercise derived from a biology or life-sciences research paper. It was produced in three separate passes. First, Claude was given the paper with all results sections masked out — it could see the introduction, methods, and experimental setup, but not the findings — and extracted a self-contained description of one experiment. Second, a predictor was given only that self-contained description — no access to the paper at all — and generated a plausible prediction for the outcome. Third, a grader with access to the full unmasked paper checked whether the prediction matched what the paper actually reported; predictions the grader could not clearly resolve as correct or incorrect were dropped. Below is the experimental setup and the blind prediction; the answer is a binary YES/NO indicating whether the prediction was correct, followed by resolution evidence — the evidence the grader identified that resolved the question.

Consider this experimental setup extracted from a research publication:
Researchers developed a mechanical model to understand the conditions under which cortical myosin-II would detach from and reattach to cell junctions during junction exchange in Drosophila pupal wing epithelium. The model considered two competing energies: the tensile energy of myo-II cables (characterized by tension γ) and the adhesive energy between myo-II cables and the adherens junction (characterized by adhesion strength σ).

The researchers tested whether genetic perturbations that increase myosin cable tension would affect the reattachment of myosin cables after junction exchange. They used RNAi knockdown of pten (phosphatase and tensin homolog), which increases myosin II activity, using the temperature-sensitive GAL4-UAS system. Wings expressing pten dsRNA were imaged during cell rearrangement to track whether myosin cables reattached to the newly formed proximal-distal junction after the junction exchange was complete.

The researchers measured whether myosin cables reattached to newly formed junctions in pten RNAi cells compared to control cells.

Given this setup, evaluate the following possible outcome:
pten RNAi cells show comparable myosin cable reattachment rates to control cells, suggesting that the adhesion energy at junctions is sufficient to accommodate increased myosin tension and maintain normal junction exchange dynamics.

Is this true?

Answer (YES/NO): NO